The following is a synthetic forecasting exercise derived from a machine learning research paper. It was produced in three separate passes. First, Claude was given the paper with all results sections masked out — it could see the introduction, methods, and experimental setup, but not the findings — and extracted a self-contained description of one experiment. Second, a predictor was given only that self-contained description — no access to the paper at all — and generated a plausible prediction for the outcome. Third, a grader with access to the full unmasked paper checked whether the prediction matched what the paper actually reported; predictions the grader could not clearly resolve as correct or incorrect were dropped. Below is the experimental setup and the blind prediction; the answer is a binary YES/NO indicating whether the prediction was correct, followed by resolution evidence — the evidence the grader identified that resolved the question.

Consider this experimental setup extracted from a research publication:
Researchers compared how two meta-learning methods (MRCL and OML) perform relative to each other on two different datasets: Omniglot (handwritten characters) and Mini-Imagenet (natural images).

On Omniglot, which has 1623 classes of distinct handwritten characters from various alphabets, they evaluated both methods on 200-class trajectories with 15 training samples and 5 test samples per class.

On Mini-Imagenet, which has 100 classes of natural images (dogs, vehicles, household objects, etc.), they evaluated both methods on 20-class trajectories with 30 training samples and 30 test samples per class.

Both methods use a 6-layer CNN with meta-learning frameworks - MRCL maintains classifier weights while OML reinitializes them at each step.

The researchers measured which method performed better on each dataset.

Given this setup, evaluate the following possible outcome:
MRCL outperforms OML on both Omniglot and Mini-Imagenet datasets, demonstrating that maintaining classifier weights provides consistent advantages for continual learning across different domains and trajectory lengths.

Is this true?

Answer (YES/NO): NO